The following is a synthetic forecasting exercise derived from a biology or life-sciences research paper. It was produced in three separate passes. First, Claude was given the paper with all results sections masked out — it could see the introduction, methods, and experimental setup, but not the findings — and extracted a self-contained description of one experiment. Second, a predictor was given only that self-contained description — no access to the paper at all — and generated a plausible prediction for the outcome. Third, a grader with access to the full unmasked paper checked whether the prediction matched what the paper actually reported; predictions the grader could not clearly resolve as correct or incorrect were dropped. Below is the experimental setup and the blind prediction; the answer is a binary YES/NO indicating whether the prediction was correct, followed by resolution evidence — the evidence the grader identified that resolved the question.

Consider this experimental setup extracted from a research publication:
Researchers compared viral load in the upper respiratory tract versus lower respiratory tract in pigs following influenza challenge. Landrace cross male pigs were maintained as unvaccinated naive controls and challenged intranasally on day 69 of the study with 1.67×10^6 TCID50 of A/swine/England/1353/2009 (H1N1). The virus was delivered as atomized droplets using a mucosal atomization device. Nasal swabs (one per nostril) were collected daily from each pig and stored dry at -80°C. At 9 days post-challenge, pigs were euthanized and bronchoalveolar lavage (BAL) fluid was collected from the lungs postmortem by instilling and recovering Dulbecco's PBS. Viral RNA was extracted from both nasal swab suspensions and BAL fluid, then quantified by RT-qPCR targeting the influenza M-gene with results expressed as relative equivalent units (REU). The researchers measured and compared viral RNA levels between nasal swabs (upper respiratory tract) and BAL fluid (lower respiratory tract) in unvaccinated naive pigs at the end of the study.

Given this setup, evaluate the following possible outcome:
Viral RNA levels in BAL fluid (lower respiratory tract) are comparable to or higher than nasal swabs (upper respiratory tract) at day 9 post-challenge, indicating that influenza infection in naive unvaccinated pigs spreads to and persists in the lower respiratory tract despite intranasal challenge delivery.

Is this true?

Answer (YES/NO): NO